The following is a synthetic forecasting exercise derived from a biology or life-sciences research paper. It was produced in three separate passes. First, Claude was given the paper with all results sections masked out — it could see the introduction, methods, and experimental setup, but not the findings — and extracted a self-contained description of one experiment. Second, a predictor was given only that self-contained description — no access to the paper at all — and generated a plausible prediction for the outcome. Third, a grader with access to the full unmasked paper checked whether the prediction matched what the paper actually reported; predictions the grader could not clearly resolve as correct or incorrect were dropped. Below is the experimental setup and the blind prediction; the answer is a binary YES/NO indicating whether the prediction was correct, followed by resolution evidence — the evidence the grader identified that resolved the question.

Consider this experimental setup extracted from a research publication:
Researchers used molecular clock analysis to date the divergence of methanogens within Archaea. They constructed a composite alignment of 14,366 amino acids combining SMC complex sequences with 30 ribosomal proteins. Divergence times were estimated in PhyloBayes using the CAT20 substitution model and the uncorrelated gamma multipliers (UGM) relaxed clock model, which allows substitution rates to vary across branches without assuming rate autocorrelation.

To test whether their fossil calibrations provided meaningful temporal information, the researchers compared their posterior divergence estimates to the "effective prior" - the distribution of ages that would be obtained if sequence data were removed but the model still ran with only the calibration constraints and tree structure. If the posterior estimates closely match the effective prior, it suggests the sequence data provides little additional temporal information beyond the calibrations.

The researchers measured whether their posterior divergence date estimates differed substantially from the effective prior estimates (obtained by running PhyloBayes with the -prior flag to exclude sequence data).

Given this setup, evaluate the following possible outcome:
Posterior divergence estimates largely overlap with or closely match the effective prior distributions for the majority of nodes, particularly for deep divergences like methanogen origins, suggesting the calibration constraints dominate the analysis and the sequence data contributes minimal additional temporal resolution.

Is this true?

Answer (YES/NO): YES